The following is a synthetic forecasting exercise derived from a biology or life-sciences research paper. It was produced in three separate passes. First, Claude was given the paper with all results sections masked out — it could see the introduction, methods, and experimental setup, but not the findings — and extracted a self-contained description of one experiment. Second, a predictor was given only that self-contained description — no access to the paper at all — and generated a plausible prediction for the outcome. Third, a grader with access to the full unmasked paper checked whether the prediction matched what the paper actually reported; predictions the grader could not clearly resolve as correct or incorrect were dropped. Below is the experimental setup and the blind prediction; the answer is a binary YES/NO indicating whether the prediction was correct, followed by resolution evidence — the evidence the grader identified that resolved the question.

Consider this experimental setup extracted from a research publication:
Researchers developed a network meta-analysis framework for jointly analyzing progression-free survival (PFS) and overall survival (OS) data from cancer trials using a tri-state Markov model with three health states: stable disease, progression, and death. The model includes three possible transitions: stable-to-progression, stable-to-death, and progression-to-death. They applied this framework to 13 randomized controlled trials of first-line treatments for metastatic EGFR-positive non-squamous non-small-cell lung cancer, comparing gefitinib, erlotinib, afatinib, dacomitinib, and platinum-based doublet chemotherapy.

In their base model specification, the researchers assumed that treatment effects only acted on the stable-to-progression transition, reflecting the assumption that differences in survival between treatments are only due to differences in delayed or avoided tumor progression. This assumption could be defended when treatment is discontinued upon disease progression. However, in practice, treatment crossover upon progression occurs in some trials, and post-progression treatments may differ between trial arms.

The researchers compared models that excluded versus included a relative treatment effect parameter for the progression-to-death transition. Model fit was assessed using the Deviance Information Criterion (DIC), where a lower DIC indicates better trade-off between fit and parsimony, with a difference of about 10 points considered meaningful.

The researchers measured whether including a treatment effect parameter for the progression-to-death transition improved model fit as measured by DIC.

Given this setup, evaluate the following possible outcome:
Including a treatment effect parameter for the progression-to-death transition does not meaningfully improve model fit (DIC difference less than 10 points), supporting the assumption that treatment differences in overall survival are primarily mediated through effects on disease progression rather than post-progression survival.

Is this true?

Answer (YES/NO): NO